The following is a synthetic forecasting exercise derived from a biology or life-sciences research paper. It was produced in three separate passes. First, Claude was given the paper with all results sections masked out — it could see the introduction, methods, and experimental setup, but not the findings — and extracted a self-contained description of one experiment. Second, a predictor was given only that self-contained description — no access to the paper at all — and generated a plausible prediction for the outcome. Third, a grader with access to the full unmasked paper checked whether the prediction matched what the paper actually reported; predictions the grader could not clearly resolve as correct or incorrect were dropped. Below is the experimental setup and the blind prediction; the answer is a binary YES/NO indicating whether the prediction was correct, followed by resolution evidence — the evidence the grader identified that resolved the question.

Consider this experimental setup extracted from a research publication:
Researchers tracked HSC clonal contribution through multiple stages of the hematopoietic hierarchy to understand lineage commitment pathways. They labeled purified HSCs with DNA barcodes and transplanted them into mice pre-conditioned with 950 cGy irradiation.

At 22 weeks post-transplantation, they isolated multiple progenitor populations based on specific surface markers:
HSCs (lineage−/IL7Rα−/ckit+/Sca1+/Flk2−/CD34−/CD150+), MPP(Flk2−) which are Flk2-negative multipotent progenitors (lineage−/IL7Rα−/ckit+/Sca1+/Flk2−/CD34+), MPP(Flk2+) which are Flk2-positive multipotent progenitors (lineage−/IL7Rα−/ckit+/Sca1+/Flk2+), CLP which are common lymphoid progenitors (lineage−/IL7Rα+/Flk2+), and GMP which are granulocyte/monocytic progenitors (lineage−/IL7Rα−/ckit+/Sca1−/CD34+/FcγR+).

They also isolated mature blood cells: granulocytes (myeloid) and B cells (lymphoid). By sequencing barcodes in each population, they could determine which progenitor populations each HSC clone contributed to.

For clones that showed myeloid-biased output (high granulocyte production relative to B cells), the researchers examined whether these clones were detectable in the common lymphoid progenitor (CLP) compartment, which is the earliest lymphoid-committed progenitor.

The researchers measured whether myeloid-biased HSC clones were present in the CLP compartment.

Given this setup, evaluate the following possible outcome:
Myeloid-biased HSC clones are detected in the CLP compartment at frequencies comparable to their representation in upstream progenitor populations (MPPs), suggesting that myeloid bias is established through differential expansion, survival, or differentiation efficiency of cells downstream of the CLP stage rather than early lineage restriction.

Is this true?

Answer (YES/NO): YES